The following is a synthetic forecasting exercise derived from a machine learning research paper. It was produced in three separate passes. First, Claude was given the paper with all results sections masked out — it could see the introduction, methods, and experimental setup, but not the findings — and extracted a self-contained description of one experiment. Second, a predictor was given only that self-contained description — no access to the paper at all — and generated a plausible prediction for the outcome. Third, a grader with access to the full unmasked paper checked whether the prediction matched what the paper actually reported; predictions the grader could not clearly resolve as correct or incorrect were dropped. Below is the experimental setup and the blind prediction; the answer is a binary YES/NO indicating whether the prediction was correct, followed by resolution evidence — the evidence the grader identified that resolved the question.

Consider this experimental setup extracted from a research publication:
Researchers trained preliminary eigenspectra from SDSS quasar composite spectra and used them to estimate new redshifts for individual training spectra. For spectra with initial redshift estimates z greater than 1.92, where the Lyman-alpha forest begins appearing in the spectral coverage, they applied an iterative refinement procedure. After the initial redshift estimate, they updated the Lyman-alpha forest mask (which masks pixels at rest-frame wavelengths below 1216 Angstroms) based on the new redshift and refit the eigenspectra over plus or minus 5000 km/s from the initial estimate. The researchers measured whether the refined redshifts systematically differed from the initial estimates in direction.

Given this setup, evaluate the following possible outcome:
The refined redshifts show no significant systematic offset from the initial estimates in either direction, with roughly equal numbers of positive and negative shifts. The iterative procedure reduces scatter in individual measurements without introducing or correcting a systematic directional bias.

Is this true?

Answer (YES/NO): NO